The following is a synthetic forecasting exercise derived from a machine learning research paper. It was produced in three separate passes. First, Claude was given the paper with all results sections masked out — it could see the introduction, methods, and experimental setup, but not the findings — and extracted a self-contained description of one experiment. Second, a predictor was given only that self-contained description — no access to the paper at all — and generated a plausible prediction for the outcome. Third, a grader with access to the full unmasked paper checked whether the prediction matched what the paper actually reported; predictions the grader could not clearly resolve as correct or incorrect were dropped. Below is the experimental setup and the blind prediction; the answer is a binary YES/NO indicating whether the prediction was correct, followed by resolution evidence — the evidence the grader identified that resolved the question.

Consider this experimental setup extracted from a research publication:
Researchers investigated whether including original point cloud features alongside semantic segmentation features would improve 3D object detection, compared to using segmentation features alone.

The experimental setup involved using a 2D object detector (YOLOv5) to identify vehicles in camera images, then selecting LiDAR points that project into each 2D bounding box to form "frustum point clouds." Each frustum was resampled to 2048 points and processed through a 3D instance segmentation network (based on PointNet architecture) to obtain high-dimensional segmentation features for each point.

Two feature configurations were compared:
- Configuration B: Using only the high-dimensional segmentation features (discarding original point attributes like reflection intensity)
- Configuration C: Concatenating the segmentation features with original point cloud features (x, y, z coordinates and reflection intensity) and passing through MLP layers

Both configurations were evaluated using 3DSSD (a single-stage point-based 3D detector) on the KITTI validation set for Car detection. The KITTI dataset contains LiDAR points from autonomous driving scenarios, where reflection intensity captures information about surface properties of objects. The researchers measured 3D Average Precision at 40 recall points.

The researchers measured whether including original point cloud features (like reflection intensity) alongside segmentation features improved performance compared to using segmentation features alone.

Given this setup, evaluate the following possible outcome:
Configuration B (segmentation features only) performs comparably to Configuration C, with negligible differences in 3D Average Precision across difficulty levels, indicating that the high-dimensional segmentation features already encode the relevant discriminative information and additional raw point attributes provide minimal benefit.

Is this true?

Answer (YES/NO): NO